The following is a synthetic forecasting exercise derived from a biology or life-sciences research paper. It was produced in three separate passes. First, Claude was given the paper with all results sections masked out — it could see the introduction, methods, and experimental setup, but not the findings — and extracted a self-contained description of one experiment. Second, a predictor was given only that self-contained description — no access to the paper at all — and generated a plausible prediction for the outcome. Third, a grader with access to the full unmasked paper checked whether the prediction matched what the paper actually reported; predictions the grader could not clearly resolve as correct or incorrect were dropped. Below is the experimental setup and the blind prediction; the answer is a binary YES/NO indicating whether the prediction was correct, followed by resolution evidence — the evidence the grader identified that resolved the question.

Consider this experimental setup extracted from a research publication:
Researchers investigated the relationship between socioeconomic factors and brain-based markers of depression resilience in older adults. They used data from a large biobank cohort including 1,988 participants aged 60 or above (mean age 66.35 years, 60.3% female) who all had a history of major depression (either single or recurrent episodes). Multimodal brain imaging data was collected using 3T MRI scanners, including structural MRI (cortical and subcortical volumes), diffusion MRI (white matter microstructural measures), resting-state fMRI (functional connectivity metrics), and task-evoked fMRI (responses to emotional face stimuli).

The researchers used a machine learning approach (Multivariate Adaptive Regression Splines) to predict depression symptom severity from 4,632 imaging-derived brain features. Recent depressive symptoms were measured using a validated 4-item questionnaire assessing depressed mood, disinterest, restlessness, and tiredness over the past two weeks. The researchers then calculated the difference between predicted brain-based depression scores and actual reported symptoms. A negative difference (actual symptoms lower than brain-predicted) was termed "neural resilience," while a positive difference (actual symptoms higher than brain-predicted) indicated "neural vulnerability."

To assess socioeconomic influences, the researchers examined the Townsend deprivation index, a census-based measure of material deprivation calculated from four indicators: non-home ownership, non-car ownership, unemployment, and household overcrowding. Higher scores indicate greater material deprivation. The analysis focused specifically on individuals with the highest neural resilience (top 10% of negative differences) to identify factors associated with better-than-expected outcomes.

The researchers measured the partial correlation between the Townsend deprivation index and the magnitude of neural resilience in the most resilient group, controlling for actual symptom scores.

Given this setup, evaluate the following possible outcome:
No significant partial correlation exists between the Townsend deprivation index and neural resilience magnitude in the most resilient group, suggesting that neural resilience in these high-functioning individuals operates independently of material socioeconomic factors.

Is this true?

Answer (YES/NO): NO